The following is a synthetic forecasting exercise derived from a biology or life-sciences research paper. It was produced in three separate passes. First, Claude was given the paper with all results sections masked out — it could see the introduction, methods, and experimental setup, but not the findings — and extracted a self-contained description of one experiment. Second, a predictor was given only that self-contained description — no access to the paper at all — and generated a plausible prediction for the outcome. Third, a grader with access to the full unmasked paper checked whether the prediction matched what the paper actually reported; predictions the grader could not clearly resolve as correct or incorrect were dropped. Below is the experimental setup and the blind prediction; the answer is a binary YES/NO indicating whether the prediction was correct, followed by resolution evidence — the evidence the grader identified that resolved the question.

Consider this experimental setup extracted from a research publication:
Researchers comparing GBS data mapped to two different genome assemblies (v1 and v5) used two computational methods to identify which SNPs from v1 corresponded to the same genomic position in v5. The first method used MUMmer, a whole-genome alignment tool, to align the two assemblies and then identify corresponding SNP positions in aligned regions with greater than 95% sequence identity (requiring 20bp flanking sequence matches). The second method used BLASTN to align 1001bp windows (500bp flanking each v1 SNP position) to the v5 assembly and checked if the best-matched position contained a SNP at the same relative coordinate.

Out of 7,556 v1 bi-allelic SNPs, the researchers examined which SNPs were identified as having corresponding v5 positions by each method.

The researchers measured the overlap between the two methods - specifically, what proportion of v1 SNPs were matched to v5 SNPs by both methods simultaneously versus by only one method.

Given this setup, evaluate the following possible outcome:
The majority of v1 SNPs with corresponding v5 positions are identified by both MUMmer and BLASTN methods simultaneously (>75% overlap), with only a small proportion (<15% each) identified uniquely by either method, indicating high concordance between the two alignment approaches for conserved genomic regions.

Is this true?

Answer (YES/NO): NO